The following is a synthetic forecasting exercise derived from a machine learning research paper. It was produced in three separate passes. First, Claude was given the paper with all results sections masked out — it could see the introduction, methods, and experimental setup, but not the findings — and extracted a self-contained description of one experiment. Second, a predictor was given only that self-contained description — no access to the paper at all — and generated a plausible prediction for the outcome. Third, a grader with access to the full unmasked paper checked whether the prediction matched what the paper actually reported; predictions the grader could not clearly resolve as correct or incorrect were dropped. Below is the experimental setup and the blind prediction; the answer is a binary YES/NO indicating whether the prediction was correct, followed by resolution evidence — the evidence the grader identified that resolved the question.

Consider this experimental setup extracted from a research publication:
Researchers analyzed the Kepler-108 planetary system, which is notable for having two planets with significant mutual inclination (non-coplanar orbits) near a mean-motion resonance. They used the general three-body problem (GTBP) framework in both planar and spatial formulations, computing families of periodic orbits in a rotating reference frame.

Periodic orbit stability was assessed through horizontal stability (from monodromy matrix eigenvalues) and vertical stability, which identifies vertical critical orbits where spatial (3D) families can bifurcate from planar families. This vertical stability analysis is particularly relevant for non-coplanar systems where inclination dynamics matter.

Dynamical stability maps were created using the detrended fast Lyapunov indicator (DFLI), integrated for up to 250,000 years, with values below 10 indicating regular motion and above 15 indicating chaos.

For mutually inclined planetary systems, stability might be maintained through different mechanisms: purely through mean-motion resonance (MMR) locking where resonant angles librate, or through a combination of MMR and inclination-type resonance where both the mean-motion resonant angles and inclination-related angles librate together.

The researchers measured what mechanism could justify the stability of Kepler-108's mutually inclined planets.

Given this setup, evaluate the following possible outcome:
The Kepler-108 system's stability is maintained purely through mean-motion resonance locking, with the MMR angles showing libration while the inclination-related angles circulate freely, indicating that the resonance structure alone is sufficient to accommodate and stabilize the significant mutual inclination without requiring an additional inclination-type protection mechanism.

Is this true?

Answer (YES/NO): NO